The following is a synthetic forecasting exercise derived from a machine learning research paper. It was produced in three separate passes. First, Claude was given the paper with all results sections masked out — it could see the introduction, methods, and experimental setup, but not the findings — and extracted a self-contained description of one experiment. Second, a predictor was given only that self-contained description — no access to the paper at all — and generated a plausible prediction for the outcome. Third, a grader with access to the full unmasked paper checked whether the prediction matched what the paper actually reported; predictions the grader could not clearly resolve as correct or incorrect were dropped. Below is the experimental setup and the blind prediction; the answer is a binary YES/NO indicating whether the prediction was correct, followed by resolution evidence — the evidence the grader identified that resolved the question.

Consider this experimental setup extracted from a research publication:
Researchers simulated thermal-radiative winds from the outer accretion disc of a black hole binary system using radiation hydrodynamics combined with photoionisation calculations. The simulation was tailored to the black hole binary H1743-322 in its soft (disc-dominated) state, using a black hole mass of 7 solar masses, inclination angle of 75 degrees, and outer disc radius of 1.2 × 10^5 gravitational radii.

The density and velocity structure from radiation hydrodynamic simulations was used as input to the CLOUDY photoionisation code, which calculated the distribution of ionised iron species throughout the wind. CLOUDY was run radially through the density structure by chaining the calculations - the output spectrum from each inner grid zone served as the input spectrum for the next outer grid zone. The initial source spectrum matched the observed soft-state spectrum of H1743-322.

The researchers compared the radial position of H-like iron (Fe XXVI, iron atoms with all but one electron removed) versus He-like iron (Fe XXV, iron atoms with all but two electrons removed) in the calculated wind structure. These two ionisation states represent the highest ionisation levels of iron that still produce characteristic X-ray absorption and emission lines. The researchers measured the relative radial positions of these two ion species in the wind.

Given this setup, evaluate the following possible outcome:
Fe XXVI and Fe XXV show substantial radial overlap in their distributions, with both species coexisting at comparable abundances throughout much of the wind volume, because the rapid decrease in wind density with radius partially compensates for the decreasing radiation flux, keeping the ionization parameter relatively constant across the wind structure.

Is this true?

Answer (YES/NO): NO